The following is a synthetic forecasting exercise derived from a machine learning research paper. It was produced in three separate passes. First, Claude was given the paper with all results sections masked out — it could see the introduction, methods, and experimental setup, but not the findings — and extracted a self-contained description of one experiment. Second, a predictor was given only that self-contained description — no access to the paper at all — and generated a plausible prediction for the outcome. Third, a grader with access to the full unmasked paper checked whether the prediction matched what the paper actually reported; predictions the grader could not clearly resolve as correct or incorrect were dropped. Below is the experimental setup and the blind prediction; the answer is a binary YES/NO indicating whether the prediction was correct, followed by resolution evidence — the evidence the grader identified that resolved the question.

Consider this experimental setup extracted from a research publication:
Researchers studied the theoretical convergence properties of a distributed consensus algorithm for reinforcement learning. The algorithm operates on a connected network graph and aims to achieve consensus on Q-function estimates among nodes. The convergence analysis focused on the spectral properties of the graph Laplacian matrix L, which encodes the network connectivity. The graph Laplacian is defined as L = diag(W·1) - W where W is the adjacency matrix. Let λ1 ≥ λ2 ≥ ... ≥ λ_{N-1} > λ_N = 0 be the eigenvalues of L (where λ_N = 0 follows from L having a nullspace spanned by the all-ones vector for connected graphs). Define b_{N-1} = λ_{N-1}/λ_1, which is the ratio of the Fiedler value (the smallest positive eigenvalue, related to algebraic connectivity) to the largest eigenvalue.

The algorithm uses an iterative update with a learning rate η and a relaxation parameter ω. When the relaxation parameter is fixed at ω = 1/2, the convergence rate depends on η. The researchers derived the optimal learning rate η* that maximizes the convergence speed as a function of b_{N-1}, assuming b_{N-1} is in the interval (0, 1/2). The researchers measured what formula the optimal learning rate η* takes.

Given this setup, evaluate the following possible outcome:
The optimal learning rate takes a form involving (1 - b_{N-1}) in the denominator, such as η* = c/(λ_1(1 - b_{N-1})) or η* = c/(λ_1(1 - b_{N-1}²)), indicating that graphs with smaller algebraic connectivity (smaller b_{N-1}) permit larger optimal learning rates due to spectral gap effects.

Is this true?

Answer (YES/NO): NO